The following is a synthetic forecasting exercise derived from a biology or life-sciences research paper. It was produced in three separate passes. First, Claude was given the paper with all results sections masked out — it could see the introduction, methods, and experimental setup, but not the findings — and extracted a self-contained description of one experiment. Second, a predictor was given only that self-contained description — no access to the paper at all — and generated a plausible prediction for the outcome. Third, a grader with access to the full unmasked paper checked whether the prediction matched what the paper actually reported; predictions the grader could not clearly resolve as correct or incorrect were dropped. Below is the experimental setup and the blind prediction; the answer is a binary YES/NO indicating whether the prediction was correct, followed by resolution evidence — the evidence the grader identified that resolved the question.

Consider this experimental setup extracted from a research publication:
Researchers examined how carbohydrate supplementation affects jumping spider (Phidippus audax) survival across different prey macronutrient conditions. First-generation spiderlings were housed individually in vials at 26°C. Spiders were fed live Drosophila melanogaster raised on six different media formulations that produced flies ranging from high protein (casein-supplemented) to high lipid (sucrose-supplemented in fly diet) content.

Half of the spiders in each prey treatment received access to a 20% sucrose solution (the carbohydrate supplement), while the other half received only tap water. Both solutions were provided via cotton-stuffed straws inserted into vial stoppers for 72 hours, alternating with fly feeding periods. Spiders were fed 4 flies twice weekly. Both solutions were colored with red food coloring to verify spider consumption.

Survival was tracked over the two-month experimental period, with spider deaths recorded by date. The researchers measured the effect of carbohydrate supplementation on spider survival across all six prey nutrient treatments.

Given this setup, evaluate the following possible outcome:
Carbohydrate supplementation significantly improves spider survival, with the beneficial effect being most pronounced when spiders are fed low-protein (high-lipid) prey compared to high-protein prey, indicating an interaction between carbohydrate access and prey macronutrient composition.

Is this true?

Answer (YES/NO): NO